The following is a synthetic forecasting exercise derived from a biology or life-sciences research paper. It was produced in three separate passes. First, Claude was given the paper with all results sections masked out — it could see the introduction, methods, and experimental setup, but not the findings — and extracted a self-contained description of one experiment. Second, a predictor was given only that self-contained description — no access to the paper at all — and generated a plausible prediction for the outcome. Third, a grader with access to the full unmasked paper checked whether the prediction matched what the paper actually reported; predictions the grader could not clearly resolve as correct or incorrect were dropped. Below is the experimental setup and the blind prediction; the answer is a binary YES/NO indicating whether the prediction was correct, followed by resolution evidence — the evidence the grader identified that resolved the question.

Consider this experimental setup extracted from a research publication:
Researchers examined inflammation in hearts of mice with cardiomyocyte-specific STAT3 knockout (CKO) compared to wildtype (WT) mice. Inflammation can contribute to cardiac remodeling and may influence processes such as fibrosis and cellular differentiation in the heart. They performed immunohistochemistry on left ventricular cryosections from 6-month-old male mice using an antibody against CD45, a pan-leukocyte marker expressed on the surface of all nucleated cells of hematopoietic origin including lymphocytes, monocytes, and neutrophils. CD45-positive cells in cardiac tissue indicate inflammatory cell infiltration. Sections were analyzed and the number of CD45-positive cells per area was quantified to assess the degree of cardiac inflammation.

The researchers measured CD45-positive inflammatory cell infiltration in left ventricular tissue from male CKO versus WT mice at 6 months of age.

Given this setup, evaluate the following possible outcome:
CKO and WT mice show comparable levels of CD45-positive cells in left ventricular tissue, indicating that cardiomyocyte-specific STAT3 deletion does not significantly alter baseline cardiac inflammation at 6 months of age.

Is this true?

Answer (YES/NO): NO